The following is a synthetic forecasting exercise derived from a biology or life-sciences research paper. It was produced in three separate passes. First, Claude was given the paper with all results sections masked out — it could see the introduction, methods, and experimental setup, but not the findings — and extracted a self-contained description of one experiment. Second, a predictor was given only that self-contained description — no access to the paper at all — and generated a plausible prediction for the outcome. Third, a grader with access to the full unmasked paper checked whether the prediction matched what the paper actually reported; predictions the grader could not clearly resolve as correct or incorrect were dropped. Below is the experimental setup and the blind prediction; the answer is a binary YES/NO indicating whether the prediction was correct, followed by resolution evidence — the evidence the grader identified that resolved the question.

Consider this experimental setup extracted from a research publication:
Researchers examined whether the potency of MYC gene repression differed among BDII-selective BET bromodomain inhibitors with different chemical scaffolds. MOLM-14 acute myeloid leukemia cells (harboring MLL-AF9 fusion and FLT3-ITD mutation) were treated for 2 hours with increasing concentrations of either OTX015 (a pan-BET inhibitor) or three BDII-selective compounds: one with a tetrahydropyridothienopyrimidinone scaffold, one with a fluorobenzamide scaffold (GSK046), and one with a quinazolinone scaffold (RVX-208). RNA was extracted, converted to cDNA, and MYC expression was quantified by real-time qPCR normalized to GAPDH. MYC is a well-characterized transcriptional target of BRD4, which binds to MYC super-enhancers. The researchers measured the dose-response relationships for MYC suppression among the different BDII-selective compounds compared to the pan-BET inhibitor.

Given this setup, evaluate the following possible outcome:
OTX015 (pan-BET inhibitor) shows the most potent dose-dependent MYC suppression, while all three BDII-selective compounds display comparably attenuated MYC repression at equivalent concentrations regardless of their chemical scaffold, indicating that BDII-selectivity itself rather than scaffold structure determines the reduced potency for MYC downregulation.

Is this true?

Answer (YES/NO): YES